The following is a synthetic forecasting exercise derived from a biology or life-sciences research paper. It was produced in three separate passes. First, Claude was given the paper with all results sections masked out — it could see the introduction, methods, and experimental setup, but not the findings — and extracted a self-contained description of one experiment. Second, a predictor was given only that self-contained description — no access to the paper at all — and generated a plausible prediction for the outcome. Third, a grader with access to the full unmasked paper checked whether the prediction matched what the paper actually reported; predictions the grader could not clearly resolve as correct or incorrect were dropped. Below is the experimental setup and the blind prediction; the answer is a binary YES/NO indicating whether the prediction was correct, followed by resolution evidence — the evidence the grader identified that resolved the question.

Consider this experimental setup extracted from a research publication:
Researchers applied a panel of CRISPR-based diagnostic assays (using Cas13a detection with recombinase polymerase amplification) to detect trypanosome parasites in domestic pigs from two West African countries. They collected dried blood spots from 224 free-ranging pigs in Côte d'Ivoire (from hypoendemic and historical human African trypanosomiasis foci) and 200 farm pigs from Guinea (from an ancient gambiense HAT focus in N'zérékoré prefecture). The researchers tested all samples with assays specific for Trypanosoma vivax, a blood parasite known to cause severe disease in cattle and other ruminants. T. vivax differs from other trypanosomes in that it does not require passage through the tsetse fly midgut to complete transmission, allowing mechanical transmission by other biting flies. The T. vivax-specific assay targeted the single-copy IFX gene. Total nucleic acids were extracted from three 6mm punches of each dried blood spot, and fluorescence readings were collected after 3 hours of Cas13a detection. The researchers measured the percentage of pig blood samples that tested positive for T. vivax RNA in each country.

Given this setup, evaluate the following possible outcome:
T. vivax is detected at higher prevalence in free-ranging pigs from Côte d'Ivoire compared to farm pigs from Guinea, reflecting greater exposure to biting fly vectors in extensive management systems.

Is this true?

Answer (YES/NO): NO